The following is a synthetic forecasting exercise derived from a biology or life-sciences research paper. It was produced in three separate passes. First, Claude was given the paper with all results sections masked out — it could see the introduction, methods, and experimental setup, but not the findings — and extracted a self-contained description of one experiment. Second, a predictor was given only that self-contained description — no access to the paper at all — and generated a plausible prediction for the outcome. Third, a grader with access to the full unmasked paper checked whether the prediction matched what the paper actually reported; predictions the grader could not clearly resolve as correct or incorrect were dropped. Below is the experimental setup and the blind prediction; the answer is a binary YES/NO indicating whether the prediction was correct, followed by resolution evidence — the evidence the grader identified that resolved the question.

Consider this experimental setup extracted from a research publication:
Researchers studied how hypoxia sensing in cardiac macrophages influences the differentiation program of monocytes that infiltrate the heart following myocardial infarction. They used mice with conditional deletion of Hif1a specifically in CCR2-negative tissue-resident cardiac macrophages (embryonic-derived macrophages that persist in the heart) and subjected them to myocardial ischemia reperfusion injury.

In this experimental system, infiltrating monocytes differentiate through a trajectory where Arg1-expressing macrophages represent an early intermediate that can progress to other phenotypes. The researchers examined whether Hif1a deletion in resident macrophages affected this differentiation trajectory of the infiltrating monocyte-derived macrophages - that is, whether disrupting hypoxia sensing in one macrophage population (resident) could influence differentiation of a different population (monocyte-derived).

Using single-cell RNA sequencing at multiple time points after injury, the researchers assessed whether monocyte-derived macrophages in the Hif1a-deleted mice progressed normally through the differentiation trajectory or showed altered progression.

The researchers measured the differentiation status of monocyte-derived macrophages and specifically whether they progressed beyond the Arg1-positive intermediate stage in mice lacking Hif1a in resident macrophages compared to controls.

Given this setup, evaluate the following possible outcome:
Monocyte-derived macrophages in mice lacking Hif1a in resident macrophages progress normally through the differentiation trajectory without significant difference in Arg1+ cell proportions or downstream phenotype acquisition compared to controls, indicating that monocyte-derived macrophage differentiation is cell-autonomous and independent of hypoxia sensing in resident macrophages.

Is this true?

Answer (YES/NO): NO